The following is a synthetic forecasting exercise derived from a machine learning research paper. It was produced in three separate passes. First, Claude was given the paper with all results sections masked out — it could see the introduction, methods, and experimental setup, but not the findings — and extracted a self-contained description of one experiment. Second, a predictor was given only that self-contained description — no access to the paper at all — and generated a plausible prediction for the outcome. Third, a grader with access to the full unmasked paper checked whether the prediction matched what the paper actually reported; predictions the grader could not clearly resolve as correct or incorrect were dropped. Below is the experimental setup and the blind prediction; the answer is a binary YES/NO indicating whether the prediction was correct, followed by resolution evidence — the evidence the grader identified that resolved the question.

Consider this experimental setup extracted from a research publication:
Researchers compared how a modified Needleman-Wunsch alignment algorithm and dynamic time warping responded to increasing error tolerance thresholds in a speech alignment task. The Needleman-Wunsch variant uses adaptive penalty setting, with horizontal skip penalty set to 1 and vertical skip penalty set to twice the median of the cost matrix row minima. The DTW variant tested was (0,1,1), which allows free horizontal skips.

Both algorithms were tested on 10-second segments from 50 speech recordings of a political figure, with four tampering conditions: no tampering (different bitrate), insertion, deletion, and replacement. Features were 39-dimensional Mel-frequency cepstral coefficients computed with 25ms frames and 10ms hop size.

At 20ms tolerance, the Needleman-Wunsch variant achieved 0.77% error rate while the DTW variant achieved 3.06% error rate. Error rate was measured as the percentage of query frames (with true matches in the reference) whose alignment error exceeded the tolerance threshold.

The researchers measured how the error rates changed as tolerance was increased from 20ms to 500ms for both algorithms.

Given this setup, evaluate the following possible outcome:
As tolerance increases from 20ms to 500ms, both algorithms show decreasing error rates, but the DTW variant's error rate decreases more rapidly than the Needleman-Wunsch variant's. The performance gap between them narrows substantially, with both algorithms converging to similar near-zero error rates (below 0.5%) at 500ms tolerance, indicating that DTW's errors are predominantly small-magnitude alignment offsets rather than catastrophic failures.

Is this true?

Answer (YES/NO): NO